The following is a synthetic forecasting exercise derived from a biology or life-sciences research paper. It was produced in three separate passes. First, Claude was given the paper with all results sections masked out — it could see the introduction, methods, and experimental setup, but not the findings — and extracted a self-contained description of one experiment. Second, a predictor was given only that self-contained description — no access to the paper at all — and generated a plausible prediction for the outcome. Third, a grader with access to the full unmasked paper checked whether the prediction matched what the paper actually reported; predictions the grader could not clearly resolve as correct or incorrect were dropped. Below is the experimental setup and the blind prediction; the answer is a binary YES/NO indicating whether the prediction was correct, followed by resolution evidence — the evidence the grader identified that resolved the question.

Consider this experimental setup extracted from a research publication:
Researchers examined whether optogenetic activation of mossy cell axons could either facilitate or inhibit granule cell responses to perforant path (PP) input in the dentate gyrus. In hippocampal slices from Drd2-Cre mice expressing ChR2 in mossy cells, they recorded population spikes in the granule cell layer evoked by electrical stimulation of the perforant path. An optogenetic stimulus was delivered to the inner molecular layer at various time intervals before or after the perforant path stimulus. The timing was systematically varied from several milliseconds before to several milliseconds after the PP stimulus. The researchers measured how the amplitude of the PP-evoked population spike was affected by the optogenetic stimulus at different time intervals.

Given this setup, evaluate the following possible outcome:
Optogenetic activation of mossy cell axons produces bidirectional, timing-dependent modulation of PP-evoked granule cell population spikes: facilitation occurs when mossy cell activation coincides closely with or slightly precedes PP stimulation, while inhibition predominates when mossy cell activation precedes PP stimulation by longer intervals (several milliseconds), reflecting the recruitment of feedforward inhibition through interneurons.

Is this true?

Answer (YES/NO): NO